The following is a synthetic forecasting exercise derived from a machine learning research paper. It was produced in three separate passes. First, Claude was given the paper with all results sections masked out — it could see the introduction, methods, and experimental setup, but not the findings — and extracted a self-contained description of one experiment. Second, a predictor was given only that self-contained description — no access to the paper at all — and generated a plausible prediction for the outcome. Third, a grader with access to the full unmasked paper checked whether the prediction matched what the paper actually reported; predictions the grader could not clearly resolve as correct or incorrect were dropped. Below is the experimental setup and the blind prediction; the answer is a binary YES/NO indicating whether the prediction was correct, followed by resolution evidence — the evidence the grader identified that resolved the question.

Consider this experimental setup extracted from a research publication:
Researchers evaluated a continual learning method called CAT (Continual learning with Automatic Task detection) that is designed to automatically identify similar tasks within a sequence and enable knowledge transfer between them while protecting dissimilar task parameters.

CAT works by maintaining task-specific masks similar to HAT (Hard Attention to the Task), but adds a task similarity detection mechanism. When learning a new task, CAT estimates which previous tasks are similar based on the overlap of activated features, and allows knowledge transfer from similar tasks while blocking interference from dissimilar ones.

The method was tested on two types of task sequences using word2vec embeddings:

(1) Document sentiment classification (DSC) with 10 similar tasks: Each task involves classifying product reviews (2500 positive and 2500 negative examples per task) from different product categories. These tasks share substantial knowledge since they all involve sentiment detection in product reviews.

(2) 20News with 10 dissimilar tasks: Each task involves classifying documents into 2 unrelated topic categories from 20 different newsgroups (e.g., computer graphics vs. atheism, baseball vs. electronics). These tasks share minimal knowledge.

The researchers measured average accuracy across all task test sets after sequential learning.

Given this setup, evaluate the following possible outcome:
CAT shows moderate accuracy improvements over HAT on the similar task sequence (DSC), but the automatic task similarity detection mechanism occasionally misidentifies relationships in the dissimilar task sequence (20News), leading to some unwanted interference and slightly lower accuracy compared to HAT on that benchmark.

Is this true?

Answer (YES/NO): NO